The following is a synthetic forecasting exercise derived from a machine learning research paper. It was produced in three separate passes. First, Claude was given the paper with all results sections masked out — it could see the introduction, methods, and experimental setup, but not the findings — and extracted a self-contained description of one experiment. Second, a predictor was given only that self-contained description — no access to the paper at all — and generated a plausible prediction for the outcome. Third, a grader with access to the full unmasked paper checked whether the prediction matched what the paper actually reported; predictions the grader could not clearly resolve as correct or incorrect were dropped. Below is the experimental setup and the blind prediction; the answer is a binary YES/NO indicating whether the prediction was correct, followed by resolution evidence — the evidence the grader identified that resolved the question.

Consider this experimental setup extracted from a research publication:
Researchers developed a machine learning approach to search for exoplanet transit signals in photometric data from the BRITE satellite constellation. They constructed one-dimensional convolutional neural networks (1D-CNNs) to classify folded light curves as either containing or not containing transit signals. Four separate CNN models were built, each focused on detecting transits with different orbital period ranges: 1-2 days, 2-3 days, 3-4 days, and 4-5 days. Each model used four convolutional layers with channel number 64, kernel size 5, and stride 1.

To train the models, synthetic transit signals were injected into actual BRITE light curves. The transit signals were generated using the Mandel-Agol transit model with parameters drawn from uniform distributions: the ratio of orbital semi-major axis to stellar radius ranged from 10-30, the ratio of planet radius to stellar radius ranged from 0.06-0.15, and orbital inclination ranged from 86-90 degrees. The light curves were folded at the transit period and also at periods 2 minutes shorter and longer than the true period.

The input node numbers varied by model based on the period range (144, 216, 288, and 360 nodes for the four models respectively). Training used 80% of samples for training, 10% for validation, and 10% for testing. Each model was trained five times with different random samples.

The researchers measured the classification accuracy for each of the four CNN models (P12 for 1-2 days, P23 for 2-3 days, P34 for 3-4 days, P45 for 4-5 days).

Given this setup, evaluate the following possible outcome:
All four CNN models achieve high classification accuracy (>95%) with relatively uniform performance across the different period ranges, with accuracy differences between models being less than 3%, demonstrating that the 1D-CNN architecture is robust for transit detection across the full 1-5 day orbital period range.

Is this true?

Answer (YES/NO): YES